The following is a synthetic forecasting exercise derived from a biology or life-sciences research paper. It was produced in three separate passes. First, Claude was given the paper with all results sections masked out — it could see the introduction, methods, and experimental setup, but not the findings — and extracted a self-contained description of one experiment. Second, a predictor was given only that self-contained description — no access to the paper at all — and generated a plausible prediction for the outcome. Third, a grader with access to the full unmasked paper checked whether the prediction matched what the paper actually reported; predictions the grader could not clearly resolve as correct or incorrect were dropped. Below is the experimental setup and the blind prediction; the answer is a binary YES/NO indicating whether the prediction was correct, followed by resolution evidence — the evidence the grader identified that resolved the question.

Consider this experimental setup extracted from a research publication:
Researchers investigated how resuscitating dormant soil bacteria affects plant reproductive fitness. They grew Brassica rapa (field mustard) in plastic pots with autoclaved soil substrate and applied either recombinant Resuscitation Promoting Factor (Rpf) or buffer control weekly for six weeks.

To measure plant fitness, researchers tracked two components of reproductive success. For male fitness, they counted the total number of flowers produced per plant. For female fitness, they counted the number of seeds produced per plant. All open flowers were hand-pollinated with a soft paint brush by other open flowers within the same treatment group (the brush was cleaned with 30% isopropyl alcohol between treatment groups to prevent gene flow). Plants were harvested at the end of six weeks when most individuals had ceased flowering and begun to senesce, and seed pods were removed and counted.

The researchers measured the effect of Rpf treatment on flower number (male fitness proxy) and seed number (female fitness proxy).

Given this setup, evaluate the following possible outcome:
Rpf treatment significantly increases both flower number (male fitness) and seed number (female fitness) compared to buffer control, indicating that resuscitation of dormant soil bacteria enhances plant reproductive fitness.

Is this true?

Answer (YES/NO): NO